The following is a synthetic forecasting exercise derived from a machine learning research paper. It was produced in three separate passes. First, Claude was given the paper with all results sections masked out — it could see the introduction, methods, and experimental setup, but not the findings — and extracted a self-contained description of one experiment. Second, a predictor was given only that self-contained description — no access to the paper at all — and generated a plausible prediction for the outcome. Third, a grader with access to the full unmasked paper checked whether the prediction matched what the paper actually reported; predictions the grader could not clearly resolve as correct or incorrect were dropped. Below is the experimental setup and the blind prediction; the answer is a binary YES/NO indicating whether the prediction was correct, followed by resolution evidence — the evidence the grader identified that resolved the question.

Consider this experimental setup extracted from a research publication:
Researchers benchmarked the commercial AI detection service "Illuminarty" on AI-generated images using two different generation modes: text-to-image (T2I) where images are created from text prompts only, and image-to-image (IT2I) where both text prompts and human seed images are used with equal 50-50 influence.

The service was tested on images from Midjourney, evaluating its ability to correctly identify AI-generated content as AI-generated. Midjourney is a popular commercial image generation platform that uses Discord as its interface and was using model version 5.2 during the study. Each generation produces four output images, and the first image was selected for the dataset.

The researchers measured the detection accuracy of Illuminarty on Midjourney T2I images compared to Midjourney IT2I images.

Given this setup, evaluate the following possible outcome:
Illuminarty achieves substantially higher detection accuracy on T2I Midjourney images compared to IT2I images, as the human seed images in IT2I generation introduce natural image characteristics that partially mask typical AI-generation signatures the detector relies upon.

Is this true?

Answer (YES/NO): YES